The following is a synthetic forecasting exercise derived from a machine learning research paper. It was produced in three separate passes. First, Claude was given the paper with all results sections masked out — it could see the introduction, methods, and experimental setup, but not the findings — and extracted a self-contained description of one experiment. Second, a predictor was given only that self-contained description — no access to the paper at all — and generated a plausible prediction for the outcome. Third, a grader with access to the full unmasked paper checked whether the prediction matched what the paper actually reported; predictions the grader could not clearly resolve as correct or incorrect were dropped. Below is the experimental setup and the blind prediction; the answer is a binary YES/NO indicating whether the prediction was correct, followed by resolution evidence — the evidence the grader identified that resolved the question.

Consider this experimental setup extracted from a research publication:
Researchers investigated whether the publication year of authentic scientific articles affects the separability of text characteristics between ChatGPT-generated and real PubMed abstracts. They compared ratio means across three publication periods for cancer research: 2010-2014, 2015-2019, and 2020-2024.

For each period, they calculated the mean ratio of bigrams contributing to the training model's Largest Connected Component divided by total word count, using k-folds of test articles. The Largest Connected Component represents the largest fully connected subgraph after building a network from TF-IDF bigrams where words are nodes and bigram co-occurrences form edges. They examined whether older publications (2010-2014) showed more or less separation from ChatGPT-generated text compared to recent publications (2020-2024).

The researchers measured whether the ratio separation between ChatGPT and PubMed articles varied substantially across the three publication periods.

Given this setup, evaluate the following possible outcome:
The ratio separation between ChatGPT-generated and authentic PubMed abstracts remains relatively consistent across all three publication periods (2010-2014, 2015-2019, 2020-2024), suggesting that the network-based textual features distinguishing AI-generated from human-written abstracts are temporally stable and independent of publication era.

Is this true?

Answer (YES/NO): NO